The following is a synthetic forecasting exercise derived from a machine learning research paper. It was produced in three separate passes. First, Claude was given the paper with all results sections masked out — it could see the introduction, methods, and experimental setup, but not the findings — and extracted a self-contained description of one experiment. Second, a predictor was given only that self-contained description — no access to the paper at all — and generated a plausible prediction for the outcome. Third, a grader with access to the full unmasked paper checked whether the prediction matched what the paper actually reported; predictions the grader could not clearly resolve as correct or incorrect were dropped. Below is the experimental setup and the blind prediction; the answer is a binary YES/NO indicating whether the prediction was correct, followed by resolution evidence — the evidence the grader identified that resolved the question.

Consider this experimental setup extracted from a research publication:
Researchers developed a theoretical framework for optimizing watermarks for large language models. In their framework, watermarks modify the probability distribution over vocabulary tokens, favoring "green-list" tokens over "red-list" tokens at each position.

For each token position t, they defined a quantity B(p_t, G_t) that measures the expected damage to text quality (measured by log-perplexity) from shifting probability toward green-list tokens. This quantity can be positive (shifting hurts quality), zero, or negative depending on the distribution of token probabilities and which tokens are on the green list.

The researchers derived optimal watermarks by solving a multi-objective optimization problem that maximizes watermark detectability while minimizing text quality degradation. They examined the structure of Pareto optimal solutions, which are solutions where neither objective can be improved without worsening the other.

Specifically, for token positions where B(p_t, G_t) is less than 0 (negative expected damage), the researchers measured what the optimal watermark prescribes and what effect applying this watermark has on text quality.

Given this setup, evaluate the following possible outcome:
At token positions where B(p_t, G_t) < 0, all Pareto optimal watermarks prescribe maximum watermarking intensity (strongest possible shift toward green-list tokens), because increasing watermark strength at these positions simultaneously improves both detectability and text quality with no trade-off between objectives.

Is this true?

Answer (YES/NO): YES